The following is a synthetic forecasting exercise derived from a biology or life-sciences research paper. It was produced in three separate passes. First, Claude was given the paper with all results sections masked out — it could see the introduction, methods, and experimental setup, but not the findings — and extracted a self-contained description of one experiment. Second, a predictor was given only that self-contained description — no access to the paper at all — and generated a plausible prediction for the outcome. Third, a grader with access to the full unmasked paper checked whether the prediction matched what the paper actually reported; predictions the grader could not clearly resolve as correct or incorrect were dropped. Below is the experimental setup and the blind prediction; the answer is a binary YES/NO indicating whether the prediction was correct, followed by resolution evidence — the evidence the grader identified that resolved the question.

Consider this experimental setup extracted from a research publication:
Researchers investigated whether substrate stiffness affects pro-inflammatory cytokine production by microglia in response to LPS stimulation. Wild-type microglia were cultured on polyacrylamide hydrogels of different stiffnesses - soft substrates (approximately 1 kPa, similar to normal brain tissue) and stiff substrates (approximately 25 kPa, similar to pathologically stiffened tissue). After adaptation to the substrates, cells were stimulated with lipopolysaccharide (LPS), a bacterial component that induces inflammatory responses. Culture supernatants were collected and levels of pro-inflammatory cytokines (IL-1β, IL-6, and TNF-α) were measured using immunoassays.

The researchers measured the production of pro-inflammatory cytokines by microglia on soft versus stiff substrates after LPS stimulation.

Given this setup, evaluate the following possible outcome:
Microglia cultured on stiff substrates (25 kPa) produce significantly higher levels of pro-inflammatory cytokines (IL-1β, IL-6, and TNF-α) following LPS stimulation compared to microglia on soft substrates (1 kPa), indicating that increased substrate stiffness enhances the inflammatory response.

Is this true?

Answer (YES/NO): YES